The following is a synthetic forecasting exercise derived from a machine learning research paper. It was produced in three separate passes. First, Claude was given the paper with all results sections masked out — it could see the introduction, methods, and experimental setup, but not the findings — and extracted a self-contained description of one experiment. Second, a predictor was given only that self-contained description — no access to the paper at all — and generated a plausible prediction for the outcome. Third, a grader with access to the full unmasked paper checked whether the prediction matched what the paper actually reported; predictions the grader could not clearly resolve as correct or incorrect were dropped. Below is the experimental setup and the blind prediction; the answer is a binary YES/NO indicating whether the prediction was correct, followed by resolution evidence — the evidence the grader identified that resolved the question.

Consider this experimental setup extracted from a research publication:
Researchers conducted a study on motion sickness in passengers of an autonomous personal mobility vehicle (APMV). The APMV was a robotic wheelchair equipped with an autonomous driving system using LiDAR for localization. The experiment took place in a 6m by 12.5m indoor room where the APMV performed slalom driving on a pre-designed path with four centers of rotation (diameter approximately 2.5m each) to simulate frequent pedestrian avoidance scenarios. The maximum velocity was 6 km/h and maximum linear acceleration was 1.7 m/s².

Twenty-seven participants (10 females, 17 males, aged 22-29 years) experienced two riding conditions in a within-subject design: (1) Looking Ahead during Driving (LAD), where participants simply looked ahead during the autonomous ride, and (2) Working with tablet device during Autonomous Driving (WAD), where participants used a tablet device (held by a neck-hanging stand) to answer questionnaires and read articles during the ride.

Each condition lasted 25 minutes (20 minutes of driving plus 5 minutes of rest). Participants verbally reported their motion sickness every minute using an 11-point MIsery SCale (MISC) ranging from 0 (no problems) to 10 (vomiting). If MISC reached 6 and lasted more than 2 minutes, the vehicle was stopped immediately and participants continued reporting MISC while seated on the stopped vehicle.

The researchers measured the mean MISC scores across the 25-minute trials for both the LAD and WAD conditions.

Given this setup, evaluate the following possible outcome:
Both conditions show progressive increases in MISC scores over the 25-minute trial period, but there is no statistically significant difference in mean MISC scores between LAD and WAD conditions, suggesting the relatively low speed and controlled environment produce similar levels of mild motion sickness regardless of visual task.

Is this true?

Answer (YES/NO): NO